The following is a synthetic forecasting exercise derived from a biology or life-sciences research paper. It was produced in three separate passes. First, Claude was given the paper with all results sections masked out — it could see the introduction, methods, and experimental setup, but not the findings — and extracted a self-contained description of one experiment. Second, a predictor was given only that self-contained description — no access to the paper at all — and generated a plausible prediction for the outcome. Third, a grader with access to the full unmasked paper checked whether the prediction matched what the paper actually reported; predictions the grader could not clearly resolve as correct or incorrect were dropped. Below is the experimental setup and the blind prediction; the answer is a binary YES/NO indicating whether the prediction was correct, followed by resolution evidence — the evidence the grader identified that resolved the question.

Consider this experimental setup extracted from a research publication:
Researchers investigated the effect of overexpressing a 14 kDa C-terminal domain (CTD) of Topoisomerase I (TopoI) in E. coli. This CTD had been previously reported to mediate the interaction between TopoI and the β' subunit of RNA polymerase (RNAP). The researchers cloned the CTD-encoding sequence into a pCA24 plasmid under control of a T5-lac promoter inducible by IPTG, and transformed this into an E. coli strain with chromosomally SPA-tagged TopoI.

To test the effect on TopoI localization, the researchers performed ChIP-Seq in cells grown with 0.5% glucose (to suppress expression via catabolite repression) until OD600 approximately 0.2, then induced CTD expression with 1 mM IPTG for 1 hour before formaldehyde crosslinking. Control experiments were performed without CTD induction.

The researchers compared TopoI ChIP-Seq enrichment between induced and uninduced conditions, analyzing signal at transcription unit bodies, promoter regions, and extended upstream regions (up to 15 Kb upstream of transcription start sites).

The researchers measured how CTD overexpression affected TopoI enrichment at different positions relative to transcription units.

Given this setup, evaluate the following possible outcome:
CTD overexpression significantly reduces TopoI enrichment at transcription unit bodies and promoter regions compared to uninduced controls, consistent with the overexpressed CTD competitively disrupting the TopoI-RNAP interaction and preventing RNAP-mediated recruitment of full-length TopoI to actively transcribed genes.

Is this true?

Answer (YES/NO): YES